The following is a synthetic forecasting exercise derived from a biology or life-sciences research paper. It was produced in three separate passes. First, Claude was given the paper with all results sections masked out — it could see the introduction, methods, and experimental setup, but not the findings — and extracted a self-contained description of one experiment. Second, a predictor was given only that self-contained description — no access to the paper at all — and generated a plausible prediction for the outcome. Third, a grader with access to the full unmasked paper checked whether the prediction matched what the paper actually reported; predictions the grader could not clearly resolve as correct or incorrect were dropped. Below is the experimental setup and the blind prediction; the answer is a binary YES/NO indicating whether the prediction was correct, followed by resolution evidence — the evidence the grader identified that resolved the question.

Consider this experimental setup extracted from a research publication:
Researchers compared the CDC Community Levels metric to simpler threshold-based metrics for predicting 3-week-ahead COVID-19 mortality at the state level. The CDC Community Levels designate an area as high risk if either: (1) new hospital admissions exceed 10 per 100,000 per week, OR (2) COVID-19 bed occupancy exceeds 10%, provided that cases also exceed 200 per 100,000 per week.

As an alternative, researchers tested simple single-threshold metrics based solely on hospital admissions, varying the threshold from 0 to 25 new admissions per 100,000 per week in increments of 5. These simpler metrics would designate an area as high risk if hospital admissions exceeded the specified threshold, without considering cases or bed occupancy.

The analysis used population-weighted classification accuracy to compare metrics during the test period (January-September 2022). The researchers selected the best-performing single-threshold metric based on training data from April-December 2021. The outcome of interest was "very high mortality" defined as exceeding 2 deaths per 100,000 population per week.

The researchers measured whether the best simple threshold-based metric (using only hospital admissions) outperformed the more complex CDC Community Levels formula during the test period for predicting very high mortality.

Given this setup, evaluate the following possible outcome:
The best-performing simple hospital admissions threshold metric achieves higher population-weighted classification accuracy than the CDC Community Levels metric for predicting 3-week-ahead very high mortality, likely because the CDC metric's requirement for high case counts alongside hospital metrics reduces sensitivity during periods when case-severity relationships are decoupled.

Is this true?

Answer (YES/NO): YES